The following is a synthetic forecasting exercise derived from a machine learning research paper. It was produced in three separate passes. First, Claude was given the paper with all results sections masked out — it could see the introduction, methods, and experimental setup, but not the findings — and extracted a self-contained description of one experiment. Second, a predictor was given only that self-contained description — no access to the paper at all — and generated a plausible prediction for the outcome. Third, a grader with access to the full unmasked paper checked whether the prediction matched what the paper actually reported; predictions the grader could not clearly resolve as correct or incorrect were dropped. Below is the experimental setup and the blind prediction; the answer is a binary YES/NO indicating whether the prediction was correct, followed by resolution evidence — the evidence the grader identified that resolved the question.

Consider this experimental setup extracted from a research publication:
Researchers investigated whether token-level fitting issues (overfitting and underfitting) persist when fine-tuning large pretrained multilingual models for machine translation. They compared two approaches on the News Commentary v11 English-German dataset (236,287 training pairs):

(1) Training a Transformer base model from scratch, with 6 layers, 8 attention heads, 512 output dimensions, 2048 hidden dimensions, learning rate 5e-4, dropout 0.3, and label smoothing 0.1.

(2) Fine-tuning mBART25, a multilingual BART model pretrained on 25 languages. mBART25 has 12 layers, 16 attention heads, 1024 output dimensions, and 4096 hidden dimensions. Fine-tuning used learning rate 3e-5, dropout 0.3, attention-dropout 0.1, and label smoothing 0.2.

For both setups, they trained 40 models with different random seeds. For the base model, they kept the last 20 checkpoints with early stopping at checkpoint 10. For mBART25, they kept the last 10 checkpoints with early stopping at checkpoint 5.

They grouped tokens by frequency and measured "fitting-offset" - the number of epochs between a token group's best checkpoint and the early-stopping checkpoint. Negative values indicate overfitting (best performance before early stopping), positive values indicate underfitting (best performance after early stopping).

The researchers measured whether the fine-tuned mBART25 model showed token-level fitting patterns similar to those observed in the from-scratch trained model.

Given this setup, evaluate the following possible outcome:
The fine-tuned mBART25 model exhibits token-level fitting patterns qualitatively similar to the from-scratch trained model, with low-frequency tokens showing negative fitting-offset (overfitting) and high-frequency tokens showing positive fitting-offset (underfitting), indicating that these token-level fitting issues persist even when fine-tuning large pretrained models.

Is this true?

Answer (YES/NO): NO